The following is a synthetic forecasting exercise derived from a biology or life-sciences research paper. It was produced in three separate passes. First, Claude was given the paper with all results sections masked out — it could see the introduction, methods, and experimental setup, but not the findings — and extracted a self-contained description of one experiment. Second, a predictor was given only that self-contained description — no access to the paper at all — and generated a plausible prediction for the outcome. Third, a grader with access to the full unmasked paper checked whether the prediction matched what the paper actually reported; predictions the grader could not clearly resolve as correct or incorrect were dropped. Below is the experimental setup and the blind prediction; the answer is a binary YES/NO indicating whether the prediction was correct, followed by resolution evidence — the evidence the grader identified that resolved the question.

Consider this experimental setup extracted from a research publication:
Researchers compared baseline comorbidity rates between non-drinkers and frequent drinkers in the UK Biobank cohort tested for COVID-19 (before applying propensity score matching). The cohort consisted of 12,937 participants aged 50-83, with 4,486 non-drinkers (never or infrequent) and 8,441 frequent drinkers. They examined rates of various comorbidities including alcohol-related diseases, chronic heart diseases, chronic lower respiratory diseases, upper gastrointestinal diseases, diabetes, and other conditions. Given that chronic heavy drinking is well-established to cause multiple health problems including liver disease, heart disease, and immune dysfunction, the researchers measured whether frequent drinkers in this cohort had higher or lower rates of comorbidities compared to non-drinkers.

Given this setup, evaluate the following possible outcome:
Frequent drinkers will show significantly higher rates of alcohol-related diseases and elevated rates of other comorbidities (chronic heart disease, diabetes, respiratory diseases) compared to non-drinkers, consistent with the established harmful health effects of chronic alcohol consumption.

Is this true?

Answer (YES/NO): NO